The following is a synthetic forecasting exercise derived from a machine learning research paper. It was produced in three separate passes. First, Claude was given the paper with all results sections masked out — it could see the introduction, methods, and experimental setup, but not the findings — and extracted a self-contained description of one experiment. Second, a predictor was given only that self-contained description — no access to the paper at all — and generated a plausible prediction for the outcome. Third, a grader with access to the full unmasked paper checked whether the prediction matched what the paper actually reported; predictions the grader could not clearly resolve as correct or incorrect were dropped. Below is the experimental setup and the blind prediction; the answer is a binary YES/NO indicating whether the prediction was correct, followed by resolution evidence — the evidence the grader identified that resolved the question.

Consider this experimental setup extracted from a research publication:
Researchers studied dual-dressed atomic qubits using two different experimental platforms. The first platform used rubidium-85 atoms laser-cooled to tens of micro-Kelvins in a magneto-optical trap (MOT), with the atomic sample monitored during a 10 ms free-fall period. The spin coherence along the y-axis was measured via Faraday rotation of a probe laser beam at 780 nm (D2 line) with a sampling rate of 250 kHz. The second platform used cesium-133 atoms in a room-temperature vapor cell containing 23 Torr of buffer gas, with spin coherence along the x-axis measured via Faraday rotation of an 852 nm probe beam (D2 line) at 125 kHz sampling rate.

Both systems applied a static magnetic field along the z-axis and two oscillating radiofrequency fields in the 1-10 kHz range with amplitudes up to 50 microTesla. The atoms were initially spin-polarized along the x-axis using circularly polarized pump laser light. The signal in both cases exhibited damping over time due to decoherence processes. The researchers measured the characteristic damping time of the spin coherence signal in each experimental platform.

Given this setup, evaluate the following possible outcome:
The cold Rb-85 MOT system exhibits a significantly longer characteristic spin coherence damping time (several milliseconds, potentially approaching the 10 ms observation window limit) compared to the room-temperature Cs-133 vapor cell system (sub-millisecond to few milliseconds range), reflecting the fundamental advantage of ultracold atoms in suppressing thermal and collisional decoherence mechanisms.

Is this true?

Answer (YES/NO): NO